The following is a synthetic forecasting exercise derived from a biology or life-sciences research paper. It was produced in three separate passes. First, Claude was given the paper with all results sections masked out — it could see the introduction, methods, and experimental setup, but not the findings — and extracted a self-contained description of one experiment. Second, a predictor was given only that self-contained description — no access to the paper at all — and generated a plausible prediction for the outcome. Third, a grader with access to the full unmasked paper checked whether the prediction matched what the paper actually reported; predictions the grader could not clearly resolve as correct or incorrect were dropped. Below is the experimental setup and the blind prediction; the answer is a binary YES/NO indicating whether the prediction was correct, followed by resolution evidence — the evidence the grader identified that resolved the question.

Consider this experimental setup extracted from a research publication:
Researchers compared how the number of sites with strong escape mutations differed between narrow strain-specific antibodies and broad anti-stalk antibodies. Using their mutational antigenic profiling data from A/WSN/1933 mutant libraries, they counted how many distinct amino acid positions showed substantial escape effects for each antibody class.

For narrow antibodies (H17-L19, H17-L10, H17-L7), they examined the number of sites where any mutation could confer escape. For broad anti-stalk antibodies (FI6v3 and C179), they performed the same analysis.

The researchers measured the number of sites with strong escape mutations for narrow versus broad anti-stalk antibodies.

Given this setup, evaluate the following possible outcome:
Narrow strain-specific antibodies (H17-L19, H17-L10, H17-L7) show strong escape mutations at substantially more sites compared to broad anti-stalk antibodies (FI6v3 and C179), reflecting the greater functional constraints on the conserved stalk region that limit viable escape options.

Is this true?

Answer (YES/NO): YES